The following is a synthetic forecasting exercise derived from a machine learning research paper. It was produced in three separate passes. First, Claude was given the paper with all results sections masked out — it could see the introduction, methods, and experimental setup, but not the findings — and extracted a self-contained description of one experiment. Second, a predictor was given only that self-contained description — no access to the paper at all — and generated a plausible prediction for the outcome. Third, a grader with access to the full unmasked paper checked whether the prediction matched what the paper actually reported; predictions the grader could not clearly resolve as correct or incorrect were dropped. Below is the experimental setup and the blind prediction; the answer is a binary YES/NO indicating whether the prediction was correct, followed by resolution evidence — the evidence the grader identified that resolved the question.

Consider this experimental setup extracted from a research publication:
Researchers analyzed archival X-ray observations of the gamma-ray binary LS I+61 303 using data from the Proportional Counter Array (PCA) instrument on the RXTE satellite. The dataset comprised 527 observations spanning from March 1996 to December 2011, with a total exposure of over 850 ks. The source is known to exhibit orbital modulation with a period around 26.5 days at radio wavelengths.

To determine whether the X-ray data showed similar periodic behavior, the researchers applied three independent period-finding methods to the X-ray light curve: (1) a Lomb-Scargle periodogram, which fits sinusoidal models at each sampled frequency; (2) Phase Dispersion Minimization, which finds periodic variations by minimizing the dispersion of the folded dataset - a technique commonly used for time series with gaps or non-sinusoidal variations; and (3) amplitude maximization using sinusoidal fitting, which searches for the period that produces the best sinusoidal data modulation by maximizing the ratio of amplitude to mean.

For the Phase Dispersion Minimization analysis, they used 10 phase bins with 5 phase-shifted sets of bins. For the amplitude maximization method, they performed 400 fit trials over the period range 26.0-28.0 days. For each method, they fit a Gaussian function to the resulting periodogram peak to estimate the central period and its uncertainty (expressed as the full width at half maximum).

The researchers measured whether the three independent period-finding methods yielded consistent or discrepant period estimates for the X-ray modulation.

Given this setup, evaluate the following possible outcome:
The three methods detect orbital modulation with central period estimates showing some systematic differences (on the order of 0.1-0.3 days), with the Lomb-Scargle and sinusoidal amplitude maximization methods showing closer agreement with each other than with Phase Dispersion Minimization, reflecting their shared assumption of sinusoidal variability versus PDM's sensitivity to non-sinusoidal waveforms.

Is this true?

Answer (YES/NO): NO